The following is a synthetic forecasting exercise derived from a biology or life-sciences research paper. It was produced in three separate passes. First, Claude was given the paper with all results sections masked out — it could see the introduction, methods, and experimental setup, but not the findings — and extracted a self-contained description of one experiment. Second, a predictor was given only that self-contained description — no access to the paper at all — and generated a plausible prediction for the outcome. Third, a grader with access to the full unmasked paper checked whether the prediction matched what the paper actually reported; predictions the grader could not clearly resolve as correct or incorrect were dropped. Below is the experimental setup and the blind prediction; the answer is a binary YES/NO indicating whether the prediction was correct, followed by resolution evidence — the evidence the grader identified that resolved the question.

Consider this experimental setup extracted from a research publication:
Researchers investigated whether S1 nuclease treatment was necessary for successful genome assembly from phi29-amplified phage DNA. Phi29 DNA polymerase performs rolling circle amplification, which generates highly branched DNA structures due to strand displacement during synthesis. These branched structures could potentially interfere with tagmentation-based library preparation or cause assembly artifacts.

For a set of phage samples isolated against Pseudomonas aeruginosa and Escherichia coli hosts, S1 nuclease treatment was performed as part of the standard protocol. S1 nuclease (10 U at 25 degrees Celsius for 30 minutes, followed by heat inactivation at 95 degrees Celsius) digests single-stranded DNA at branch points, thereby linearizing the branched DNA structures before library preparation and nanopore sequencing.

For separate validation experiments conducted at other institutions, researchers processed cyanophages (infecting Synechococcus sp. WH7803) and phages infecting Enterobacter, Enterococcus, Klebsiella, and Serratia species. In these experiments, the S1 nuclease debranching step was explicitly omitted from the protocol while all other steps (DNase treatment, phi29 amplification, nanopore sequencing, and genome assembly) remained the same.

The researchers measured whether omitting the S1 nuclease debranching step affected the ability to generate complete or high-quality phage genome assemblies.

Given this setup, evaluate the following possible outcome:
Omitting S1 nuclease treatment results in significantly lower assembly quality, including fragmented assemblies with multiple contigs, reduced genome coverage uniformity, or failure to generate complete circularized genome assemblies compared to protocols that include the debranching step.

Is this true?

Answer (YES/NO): NO